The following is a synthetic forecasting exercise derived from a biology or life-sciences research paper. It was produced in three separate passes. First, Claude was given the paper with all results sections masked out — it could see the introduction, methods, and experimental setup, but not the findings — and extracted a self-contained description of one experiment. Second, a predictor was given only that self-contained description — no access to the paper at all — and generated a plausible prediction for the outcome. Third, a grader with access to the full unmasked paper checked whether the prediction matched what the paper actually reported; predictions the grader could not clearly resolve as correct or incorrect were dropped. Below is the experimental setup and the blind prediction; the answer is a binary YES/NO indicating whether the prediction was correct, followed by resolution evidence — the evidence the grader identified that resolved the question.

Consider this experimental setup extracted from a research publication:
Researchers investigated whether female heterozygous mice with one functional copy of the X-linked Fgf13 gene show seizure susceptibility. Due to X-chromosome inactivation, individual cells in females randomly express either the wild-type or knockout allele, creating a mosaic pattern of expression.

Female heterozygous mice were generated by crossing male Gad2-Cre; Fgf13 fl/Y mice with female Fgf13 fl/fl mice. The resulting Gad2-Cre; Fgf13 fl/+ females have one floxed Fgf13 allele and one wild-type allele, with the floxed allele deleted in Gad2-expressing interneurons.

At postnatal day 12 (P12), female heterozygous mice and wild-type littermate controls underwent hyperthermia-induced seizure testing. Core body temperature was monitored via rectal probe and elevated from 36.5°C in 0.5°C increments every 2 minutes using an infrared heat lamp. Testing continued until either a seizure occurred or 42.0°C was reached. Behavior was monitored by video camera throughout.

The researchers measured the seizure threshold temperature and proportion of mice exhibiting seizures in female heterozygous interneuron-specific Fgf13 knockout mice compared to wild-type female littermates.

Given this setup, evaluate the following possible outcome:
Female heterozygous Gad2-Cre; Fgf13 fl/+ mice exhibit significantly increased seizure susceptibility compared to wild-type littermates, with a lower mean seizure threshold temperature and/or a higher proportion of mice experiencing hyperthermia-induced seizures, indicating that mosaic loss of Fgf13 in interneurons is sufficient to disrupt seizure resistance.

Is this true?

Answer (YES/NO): YES